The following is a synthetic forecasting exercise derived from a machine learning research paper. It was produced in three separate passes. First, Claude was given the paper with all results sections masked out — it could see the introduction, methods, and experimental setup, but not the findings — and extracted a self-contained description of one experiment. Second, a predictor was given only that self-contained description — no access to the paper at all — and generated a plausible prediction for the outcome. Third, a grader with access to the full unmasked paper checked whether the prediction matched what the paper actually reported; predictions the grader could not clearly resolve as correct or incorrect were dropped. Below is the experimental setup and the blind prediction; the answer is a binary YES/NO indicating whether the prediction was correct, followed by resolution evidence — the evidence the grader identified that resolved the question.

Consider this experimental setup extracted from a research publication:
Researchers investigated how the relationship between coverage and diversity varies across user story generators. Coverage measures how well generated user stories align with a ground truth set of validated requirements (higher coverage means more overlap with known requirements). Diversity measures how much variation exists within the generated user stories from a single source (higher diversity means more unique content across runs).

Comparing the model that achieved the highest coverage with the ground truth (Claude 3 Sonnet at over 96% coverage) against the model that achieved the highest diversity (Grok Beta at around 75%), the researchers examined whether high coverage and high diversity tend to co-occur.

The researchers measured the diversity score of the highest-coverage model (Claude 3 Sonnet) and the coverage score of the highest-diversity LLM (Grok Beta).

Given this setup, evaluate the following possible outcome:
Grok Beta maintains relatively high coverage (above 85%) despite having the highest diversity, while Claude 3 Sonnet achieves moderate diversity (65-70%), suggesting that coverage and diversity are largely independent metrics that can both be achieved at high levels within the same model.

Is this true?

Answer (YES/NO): NO